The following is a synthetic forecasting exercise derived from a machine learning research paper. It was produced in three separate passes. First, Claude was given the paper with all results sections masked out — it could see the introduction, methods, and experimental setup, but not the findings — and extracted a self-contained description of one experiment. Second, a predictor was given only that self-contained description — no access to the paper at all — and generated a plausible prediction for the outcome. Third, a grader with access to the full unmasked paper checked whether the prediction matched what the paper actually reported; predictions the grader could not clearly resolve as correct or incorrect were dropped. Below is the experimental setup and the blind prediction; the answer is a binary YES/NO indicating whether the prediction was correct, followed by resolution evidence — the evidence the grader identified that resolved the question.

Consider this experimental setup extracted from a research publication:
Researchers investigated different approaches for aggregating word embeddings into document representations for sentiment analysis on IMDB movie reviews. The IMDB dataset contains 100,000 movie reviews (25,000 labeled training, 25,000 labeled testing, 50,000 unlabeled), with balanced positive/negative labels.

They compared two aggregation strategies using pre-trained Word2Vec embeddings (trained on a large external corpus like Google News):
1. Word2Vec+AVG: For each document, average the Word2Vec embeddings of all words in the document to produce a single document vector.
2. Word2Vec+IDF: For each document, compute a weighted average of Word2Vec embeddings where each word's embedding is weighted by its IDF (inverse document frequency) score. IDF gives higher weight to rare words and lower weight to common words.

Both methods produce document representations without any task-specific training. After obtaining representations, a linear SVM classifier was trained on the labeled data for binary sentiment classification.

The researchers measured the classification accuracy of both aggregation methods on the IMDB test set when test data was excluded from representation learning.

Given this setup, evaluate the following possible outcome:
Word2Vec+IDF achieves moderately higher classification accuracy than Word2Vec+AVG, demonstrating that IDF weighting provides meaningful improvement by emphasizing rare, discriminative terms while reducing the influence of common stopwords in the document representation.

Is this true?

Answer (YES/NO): NO